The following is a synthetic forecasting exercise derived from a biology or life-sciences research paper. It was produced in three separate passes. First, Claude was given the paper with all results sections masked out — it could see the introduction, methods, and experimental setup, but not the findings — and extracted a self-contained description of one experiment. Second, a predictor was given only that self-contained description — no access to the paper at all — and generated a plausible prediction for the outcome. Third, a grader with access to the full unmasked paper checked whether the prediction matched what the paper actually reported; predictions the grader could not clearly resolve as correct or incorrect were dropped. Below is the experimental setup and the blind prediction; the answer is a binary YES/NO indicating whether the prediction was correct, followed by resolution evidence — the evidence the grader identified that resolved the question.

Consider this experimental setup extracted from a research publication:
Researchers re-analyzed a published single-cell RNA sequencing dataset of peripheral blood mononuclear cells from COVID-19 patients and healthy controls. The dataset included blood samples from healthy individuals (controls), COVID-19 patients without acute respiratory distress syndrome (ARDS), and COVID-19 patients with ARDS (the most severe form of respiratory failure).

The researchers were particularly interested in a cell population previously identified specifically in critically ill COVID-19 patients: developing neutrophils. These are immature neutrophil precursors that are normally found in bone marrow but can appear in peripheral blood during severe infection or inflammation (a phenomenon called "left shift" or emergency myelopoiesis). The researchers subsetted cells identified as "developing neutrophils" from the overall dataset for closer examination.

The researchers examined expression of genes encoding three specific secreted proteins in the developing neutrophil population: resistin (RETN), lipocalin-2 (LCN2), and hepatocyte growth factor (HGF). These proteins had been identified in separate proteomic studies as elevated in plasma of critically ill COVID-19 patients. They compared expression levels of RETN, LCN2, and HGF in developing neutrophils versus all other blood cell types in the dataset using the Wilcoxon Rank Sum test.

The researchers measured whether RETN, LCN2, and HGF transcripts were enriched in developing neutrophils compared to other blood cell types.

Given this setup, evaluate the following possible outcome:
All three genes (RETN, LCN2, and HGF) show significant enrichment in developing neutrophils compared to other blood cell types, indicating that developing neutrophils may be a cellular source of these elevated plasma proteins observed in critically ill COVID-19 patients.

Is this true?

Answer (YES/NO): NO